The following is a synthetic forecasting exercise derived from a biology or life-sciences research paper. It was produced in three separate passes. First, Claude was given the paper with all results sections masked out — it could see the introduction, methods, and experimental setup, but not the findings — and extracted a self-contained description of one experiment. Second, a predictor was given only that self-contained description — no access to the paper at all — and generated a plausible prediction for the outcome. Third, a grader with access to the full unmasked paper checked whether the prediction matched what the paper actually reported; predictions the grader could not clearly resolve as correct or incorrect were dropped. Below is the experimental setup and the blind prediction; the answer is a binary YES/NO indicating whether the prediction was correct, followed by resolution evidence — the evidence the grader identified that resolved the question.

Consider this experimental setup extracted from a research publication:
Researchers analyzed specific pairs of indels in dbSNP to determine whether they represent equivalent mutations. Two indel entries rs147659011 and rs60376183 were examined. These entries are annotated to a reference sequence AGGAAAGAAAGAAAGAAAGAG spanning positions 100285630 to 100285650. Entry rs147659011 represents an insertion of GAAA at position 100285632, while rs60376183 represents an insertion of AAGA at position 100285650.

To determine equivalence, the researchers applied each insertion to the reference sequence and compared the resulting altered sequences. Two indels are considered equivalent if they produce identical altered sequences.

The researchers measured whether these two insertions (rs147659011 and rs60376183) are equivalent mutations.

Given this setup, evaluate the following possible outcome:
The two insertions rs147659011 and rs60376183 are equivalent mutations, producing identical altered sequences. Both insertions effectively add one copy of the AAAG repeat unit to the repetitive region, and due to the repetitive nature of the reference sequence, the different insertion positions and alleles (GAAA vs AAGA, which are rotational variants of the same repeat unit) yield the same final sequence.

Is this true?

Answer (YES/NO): YES